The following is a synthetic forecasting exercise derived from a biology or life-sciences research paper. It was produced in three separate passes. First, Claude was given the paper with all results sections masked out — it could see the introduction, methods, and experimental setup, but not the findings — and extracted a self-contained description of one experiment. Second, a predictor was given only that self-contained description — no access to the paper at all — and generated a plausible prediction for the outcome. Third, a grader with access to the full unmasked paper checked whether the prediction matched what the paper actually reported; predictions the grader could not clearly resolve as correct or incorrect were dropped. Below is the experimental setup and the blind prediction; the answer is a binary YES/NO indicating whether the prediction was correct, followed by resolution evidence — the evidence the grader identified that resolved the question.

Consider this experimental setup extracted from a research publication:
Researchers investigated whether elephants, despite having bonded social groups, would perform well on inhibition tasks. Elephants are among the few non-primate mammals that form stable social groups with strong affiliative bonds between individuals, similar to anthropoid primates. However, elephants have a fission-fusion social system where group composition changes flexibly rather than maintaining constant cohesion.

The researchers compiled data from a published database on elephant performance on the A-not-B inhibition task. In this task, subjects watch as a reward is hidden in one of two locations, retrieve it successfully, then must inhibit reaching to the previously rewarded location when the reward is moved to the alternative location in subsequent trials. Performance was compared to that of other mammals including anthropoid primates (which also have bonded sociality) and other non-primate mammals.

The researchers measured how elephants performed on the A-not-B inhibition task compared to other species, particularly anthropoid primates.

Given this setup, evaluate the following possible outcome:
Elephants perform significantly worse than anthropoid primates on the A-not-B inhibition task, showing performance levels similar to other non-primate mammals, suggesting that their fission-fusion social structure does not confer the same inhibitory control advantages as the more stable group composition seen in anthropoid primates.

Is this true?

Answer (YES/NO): YES